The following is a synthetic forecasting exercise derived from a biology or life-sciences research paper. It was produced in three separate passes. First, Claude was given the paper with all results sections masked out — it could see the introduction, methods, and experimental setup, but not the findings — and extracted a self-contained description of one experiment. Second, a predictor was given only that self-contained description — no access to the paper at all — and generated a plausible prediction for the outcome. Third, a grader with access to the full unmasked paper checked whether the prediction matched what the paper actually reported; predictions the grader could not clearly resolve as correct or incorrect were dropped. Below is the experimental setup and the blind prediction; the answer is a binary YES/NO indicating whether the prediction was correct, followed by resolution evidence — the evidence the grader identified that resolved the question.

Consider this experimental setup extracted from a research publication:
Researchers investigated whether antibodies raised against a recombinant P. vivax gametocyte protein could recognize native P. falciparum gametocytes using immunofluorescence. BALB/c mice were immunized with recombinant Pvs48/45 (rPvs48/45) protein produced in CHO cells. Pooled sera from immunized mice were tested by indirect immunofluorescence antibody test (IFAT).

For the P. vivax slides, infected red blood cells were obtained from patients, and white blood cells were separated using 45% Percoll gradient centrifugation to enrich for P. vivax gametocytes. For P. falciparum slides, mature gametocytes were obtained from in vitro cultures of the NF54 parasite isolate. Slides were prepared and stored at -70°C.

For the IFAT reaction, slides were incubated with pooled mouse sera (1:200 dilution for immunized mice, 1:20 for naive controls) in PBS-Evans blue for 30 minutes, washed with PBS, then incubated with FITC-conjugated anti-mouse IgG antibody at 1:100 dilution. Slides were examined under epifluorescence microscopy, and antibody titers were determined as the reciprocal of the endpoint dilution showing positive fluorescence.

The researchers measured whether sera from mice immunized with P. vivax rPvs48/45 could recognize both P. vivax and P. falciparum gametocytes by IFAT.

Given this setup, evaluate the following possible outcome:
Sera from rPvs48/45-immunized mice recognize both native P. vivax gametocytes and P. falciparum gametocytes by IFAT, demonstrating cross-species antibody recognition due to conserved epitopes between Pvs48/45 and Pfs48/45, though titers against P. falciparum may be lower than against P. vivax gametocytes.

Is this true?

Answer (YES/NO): YES